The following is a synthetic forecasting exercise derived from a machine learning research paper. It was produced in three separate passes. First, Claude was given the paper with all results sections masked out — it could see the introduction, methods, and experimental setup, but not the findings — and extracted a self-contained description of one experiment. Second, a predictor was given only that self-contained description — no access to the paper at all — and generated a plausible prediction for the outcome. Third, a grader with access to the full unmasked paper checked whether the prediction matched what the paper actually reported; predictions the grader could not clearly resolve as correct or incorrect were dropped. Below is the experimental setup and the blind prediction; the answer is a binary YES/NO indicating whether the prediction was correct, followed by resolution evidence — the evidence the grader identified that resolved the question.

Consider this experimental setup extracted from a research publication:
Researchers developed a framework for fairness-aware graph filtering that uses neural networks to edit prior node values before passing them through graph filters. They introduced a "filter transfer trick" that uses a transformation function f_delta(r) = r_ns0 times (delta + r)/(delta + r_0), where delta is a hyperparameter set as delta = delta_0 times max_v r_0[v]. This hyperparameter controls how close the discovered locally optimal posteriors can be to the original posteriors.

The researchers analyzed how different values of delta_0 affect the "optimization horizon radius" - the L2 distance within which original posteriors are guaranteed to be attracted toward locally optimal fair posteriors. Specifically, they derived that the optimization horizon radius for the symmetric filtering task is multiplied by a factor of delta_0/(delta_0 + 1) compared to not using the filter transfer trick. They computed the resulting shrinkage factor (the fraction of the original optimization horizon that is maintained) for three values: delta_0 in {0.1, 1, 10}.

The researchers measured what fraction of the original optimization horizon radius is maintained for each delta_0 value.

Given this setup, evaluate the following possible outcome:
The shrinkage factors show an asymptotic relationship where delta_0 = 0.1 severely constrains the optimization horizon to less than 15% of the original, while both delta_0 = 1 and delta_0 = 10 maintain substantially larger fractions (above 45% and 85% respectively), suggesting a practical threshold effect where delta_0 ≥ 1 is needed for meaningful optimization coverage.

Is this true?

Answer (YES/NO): NO